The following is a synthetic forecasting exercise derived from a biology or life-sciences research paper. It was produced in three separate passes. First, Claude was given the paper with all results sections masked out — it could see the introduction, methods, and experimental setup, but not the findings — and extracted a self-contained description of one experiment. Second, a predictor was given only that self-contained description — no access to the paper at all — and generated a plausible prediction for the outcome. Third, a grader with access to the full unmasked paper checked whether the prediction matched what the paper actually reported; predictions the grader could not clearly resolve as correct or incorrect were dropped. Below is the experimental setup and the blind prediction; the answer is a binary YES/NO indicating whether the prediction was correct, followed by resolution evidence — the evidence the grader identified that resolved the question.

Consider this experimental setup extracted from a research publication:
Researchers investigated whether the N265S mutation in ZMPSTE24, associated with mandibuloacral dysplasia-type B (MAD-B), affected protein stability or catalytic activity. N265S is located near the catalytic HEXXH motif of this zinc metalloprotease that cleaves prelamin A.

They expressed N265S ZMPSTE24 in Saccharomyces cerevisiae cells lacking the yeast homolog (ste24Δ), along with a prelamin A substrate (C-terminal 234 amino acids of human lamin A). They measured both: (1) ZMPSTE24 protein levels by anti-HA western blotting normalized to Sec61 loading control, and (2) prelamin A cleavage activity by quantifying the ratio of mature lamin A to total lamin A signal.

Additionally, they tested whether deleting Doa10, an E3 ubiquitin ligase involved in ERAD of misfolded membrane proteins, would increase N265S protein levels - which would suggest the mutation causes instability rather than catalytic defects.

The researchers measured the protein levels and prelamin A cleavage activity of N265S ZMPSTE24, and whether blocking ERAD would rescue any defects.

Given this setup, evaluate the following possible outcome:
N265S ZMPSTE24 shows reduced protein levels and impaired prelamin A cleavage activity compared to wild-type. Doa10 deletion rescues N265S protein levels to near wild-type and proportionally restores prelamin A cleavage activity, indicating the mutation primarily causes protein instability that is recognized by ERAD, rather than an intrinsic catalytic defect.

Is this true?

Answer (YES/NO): NO